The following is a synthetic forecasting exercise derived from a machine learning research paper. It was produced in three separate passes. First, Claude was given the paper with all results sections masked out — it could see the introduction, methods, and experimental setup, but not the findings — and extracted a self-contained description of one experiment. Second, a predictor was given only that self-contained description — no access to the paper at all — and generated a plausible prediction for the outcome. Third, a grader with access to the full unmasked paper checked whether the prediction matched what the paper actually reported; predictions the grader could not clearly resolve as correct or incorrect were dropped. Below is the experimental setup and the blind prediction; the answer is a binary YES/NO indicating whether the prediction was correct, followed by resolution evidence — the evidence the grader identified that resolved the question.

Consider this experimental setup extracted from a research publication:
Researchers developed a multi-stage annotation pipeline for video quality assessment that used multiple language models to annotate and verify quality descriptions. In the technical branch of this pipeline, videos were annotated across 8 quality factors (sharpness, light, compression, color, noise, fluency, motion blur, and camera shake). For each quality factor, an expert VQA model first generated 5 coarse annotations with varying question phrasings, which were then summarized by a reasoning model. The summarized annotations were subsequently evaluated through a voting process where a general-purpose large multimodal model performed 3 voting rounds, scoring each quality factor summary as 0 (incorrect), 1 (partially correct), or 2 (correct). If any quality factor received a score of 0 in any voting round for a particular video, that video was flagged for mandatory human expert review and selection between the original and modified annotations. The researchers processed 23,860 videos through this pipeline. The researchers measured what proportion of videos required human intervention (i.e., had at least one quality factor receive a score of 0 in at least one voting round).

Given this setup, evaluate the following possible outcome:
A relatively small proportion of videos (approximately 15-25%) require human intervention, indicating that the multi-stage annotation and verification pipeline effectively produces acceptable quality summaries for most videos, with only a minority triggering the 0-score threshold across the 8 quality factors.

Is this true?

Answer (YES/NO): NO